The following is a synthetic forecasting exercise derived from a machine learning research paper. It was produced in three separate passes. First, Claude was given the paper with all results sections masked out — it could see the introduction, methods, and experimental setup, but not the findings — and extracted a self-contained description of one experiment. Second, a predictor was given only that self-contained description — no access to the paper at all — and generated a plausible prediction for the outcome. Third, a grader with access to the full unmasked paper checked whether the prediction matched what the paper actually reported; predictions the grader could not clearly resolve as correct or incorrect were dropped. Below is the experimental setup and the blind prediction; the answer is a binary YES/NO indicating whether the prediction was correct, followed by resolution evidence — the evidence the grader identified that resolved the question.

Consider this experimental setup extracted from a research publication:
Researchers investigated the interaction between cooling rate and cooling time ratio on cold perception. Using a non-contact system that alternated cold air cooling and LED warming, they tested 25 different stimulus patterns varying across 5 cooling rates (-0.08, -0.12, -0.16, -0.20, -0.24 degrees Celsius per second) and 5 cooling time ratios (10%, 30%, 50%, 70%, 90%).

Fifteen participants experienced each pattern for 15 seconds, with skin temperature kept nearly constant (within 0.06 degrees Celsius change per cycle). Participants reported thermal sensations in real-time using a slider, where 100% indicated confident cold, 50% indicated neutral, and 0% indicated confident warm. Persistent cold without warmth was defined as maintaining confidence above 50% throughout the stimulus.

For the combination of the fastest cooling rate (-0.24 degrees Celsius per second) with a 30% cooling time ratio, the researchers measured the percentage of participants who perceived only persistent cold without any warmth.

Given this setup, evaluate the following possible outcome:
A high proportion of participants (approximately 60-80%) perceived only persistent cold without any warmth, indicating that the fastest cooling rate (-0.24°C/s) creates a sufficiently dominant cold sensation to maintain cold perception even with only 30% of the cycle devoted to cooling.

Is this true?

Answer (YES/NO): NO